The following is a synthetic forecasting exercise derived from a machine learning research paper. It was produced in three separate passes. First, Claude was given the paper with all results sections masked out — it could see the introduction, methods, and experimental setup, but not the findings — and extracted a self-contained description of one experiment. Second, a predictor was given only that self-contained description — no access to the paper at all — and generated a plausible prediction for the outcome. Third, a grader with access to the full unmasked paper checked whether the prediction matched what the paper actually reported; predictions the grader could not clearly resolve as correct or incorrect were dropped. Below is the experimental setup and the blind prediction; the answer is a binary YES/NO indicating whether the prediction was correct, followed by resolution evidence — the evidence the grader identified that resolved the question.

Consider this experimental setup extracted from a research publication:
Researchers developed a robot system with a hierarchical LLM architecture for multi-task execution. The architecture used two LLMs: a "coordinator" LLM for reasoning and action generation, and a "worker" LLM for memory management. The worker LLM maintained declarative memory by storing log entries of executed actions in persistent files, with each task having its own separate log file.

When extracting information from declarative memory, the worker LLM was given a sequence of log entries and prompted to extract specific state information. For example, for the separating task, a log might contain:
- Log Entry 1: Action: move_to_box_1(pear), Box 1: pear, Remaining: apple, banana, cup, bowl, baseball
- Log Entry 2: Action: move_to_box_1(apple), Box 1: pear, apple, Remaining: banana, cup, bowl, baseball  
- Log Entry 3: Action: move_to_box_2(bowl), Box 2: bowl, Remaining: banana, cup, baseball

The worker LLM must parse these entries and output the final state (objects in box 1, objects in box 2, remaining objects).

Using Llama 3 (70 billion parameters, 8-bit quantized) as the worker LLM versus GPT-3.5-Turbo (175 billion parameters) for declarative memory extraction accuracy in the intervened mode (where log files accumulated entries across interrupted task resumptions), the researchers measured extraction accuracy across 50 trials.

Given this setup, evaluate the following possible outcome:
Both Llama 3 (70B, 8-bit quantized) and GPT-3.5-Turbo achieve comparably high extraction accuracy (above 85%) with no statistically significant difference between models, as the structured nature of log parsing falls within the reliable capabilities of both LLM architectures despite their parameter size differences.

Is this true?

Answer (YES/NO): NO